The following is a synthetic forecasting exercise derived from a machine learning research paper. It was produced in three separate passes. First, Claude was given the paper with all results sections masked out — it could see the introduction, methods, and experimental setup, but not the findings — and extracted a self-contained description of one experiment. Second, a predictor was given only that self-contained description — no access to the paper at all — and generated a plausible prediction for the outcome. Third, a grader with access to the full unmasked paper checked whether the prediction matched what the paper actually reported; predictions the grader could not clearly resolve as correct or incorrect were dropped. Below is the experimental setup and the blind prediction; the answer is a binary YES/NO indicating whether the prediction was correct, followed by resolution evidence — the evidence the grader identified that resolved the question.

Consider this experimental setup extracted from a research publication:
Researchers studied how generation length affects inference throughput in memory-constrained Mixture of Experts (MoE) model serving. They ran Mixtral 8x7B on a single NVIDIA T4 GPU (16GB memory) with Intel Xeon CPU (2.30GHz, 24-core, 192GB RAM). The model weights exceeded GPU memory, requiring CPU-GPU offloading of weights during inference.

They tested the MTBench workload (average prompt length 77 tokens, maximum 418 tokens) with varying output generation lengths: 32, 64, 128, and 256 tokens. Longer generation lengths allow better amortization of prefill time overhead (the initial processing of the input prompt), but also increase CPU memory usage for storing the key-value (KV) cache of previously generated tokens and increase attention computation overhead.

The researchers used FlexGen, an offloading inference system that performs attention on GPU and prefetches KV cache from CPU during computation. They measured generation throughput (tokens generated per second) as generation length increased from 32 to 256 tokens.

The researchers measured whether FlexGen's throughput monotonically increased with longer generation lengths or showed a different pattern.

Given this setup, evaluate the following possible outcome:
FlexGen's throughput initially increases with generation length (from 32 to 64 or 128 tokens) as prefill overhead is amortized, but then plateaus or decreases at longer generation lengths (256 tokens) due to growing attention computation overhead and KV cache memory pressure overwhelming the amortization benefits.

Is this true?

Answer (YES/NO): YES